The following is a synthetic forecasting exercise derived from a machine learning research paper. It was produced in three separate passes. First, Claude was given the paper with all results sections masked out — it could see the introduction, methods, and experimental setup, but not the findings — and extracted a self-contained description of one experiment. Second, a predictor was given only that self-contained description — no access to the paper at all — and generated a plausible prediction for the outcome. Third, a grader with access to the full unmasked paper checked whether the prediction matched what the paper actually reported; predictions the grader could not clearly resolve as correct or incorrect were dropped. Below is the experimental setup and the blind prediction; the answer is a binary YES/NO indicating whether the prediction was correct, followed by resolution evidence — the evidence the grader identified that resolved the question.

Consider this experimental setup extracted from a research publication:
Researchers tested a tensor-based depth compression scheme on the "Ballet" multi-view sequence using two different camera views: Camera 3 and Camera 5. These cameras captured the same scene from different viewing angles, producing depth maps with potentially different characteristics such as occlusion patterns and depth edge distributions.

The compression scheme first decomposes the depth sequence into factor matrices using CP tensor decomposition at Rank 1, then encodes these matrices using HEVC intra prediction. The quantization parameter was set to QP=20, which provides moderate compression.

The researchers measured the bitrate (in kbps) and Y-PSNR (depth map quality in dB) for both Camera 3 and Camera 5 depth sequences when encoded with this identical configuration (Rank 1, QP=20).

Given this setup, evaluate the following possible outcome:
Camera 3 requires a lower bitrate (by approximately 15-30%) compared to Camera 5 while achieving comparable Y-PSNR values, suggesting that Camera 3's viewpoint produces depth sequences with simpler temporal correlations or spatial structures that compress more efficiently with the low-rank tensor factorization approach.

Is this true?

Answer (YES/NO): NO